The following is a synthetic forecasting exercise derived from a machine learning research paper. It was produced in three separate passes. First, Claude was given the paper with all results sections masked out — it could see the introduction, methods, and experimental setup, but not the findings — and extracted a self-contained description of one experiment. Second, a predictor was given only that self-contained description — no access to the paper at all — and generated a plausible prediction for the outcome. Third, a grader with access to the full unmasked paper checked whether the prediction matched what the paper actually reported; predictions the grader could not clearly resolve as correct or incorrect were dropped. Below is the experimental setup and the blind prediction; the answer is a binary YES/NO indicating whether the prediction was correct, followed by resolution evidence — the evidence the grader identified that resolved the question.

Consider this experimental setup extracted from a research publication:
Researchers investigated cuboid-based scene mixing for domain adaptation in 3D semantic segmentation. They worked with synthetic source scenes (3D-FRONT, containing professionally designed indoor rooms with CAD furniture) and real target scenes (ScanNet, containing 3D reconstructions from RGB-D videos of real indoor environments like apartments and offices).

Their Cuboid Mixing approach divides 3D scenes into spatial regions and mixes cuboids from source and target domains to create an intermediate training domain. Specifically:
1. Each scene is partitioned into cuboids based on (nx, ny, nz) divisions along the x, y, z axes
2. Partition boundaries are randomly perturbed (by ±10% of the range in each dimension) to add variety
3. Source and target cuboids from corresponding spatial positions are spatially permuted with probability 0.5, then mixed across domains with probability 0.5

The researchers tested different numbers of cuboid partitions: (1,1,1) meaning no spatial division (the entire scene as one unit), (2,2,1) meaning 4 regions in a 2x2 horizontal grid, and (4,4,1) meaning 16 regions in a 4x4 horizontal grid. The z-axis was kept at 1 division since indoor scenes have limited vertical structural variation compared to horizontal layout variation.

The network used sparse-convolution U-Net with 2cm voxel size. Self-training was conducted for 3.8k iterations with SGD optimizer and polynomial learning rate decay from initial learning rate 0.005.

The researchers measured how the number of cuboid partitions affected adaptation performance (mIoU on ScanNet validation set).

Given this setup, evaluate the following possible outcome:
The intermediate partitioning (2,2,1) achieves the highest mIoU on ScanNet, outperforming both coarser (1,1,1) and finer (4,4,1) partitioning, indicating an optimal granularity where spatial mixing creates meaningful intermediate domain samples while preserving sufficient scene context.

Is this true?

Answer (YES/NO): NO